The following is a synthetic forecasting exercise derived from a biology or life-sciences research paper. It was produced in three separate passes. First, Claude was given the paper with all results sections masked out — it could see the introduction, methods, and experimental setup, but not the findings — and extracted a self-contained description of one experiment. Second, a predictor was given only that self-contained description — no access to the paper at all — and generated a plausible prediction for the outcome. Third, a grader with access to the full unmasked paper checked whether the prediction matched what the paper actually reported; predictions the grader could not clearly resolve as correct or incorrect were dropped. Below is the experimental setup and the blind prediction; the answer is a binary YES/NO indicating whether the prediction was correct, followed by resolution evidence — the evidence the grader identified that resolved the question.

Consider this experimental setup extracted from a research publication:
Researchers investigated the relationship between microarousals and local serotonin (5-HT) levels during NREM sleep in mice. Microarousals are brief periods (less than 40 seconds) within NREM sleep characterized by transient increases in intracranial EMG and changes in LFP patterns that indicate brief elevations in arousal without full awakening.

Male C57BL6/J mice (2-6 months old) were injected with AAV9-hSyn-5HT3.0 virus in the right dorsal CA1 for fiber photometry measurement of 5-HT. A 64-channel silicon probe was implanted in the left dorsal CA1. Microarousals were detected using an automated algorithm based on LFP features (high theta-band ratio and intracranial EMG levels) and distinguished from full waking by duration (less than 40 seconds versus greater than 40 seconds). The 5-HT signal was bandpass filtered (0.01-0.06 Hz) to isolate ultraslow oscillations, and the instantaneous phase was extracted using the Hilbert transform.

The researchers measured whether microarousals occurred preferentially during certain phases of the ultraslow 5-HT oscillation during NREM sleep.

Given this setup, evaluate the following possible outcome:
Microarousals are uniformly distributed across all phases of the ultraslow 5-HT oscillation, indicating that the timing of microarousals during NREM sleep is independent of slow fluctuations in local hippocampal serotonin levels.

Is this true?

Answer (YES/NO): NO